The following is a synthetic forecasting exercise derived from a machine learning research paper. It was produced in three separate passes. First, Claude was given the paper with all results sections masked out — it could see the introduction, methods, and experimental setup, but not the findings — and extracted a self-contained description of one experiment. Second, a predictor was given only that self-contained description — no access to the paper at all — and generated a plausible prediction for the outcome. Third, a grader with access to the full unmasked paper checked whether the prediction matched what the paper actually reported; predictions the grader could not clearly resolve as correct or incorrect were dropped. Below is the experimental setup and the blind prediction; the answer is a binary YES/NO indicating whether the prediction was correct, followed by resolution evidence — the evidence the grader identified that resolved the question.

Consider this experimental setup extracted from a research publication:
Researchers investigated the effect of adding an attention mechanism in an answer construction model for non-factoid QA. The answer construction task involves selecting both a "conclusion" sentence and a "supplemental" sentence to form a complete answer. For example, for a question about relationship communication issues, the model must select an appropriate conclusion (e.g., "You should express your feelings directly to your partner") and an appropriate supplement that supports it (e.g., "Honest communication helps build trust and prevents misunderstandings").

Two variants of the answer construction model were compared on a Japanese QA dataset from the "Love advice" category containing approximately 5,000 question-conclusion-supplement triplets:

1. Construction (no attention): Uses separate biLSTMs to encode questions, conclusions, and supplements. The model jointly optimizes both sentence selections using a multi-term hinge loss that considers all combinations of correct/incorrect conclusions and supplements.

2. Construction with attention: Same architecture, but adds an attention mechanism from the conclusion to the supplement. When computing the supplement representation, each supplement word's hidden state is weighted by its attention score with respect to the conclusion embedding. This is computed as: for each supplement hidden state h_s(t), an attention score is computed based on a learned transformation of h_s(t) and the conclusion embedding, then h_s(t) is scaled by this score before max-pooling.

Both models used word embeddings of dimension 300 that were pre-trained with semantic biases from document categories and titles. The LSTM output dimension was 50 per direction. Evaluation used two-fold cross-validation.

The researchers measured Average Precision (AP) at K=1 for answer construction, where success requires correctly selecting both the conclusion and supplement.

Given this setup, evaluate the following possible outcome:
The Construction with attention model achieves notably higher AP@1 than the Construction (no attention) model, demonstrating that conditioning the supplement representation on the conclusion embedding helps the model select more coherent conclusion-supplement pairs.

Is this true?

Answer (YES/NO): NO